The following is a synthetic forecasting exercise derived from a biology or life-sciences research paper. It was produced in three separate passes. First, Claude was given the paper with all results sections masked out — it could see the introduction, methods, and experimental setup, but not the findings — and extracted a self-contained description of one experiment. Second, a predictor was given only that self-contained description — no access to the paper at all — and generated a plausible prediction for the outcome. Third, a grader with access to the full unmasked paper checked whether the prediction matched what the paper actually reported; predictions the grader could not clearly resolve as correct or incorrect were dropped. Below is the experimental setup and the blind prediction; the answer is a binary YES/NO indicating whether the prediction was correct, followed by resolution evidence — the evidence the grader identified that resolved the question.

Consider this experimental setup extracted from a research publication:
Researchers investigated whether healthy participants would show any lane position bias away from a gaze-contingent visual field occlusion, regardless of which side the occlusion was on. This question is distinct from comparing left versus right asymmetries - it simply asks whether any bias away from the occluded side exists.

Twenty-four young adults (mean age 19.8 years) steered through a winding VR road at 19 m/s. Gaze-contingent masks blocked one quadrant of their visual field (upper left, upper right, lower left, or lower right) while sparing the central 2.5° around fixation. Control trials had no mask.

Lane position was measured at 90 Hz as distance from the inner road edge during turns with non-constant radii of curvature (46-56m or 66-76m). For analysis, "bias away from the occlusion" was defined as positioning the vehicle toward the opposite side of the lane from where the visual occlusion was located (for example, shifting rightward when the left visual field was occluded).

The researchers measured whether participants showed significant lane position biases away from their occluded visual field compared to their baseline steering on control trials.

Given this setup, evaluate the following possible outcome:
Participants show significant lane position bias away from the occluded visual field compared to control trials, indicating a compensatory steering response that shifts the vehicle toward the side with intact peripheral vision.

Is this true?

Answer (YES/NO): YES